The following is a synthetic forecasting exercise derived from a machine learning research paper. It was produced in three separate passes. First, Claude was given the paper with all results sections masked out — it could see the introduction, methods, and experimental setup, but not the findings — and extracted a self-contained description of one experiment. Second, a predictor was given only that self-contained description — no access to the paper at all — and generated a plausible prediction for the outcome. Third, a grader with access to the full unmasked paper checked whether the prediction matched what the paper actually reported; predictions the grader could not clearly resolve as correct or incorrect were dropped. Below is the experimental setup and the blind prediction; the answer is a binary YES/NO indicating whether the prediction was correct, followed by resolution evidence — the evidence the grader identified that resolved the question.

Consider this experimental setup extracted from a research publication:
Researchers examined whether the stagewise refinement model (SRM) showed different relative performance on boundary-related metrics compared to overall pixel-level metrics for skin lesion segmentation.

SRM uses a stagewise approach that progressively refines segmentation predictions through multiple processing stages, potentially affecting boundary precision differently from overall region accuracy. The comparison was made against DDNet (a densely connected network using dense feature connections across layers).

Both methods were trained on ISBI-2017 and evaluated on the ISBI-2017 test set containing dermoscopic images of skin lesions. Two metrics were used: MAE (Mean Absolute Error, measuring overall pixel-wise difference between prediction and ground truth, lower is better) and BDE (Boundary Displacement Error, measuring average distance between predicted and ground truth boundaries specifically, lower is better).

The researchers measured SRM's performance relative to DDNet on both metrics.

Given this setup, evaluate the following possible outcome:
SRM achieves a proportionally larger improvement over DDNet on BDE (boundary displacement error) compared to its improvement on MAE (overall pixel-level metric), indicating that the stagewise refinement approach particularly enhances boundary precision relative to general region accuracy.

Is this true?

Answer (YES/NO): NO